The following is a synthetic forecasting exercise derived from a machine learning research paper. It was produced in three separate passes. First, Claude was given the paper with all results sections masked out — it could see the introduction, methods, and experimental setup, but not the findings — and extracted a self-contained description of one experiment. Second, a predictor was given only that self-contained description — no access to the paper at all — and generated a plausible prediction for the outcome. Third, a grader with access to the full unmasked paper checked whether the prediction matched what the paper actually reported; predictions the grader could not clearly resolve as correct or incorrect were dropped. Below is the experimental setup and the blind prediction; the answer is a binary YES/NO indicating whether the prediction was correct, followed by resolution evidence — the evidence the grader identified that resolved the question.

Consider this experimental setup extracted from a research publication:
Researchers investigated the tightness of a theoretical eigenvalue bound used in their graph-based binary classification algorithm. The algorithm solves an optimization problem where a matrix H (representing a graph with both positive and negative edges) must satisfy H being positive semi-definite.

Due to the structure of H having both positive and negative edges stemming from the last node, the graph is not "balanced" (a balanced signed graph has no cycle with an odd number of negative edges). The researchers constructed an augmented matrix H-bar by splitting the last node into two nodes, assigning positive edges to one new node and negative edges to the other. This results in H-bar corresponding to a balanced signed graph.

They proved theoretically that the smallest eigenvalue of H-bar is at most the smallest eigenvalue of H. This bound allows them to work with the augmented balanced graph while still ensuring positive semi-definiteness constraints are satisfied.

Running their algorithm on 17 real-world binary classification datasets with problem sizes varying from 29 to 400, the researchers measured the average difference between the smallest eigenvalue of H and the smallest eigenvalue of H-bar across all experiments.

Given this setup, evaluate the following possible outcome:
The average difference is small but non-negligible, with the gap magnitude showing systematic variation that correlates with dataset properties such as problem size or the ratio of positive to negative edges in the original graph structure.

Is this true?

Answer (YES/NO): NO